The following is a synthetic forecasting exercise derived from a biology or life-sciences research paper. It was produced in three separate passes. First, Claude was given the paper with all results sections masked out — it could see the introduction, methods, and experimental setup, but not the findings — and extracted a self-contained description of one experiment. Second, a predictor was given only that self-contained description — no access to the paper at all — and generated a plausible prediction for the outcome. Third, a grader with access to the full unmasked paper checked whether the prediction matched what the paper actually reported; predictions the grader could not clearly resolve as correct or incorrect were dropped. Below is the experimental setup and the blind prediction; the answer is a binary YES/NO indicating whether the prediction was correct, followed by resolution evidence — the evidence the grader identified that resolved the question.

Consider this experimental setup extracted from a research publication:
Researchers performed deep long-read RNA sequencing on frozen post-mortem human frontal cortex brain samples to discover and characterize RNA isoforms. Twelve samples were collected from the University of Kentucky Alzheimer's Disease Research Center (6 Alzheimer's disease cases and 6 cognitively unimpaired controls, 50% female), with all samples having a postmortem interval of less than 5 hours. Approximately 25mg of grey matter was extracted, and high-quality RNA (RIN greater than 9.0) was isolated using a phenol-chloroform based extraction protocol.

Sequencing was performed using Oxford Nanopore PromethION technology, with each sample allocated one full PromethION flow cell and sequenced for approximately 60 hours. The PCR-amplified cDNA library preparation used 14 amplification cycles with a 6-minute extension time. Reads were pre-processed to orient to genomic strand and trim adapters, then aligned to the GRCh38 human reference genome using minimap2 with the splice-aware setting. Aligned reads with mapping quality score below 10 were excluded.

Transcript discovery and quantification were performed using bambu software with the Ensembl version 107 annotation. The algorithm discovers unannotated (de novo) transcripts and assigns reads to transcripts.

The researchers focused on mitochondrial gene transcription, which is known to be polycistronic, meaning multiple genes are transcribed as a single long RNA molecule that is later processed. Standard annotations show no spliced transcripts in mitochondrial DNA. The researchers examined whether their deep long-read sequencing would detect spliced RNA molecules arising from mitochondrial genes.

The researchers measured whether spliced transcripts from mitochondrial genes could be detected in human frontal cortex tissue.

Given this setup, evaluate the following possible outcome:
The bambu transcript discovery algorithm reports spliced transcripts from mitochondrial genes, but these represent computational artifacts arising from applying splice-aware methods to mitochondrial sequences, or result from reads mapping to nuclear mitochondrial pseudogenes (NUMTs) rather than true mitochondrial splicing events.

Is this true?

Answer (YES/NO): NO